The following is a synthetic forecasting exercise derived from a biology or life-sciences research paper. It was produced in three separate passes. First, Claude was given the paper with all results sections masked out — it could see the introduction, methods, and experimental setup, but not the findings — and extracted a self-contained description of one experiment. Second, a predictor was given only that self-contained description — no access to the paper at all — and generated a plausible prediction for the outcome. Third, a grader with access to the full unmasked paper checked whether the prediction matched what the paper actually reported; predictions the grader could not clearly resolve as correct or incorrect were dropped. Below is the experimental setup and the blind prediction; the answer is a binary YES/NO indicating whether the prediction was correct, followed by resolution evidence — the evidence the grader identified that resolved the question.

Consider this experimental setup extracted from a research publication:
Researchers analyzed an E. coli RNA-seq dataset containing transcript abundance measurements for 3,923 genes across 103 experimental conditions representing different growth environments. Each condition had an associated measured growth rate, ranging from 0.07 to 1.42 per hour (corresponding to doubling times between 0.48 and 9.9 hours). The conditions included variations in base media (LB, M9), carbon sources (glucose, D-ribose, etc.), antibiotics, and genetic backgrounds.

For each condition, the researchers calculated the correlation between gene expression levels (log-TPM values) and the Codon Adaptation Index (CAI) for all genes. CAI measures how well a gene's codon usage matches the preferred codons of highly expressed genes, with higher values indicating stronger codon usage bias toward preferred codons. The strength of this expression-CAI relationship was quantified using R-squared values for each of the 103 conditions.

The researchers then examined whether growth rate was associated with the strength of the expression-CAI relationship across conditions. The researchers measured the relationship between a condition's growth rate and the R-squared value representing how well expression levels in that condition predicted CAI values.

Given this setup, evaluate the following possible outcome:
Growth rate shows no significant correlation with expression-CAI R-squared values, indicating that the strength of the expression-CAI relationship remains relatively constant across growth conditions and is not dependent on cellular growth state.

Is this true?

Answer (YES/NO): NO